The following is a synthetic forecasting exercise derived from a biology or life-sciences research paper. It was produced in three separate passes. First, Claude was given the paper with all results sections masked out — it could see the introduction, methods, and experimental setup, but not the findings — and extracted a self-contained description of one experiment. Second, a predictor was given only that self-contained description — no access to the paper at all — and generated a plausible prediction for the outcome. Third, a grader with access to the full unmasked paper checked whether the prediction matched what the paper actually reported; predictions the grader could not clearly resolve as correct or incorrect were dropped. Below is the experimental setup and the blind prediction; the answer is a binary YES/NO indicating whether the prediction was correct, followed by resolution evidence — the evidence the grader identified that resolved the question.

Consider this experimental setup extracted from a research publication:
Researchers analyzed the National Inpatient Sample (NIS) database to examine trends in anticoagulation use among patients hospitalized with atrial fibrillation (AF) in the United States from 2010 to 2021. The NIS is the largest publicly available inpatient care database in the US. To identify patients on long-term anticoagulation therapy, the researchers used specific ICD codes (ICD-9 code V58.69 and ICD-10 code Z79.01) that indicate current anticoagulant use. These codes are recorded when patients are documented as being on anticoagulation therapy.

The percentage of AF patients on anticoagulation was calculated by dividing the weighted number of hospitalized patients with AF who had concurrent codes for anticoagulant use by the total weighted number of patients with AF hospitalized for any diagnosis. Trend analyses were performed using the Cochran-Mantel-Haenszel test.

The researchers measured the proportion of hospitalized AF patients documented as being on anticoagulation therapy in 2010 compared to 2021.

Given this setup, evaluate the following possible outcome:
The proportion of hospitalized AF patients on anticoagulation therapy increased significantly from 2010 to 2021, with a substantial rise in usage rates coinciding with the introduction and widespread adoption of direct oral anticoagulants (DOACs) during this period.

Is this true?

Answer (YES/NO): YES